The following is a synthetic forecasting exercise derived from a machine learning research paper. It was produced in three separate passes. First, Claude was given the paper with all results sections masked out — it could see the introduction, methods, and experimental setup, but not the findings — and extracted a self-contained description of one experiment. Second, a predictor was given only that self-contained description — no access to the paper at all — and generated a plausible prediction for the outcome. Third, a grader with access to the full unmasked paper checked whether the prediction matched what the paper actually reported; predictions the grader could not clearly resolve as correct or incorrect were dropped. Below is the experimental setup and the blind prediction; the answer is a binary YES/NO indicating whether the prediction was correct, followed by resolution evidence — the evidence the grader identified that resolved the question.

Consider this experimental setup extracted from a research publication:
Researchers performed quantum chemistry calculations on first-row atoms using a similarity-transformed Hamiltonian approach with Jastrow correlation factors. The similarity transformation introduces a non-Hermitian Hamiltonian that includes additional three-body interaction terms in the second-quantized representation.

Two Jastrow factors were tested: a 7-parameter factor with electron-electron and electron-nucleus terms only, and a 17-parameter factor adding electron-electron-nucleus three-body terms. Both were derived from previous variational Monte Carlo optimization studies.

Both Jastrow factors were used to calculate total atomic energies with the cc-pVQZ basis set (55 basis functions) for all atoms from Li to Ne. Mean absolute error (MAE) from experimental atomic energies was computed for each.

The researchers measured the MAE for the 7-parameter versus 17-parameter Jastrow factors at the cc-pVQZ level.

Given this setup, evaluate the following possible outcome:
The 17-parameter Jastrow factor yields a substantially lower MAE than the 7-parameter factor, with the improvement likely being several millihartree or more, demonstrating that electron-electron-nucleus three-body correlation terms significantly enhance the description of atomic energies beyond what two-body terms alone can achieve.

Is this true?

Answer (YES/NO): NO